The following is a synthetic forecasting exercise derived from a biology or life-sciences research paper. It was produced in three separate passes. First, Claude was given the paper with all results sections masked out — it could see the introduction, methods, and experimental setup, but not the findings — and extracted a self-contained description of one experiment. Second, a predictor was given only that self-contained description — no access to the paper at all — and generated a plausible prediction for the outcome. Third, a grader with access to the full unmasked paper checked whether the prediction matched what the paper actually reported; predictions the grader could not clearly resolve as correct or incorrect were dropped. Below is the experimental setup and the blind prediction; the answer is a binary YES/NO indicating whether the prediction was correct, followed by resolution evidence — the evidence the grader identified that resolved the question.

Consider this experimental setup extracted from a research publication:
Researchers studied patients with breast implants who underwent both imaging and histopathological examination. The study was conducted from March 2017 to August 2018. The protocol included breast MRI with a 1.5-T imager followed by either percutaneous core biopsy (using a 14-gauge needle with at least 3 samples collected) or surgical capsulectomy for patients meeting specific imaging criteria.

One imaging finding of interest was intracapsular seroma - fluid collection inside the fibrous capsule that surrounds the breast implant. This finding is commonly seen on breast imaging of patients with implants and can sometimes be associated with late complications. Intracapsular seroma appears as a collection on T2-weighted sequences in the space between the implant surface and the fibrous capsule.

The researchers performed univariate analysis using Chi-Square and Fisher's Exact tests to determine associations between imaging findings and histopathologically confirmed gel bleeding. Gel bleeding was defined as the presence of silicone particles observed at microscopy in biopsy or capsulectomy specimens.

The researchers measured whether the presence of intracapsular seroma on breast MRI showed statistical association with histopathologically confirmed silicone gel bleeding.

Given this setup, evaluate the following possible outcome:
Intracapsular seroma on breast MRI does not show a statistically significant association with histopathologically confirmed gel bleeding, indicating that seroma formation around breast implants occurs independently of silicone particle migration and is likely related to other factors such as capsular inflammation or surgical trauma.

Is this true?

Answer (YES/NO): NO